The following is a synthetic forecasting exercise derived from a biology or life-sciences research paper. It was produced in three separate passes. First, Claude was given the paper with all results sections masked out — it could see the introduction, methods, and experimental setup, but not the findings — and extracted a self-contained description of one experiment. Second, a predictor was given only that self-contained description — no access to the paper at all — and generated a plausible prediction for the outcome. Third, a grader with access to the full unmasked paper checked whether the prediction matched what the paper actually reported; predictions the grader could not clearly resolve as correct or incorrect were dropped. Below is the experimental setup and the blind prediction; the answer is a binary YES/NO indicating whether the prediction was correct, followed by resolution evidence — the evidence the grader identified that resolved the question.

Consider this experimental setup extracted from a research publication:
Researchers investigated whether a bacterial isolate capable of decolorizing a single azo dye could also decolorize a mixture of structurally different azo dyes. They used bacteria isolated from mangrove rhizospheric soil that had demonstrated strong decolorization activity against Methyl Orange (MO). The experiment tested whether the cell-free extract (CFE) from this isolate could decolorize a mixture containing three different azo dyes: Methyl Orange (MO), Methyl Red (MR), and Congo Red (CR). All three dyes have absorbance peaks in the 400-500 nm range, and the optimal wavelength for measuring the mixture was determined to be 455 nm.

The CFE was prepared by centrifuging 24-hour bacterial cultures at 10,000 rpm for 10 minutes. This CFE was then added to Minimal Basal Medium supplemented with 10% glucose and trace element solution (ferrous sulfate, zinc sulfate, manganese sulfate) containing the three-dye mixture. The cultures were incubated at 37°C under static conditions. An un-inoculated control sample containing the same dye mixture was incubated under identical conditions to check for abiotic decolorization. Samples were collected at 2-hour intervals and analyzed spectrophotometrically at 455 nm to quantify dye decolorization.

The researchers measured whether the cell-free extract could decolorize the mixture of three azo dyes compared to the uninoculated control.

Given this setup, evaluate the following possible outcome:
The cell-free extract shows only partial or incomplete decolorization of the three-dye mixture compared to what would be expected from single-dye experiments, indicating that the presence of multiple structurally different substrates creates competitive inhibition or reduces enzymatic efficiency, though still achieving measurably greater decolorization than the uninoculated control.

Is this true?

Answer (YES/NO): NO